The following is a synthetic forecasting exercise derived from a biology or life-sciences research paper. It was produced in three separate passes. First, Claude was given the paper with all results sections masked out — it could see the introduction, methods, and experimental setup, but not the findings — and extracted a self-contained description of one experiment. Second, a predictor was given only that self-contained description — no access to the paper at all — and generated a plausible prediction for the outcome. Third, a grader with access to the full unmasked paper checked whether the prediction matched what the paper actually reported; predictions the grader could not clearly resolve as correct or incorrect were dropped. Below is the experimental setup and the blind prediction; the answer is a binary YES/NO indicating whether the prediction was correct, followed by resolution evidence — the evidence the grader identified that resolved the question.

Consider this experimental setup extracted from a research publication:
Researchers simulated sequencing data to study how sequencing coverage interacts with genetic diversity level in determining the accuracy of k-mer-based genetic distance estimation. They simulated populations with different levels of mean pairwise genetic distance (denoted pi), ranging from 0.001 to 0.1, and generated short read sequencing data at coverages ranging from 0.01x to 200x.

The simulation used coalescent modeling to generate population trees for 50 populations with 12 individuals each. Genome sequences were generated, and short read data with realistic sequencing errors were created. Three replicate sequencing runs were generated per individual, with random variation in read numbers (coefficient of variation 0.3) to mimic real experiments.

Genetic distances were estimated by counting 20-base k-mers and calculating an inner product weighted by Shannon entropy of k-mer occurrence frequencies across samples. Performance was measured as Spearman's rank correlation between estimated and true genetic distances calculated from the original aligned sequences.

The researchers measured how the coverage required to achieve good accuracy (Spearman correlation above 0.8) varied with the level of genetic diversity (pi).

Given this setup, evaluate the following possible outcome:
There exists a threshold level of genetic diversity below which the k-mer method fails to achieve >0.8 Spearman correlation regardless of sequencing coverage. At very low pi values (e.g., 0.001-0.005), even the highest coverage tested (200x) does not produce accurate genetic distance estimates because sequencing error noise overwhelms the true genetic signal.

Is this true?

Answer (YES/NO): NO